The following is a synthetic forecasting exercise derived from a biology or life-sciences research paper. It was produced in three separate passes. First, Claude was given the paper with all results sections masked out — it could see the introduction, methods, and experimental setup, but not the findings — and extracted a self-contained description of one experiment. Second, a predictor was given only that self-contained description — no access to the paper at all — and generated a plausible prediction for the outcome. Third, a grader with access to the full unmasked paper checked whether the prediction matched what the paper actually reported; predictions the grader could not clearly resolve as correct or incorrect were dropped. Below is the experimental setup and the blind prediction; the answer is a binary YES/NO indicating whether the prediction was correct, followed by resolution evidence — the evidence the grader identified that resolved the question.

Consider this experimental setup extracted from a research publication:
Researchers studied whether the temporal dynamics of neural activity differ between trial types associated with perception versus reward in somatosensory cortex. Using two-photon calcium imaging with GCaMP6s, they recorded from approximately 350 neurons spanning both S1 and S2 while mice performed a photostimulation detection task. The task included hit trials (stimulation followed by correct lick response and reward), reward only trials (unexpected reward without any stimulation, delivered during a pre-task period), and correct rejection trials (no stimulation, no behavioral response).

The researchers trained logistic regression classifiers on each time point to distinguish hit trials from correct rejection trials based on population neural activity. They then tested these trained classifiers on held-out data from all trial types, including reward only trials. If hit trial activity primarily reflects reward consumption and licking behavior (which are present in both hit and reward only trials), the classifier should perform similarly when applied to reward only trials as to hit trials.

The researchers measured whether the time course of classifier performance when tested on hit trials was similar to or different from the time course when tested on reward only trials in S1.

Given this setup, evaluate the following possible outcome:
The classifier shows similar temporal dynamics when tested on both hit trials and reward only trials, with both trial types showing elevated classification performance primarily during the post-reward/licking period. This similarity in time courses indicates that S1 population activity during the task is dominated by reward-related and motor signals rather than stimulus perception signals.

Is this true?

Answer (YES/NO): NO